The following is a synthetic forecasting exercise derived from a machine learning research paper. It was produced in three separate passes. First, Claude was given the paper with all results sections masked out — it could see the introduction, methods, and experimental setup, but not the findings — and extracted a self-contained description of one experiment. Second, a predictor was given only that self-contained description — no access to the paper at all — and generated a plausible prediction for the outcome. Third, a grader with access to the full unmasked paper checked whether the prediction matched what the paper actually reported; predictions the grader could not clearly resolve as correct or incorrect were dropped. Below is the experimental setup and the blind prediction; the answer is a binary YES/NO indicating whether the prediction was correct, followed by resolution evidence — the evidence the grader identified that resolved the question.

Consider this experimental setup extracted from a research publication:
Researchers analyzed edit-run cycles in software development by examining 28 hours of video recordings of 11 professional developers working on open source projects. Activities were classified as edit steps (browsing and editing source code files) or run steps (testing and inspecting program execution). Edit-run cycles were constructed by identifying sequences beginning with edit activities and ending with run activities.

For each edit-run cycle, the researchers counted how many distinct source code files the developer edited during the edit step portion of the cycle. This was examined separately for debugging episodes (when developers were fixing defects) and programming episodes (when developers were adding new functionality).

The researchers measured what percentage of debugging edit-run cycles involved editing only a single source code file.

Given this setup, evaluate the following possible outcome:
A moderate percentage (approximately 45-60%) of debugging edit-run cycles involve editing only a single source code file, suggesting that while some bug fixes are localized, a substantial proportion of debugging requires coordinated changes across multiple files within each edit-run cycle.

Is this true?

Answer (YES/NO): NO